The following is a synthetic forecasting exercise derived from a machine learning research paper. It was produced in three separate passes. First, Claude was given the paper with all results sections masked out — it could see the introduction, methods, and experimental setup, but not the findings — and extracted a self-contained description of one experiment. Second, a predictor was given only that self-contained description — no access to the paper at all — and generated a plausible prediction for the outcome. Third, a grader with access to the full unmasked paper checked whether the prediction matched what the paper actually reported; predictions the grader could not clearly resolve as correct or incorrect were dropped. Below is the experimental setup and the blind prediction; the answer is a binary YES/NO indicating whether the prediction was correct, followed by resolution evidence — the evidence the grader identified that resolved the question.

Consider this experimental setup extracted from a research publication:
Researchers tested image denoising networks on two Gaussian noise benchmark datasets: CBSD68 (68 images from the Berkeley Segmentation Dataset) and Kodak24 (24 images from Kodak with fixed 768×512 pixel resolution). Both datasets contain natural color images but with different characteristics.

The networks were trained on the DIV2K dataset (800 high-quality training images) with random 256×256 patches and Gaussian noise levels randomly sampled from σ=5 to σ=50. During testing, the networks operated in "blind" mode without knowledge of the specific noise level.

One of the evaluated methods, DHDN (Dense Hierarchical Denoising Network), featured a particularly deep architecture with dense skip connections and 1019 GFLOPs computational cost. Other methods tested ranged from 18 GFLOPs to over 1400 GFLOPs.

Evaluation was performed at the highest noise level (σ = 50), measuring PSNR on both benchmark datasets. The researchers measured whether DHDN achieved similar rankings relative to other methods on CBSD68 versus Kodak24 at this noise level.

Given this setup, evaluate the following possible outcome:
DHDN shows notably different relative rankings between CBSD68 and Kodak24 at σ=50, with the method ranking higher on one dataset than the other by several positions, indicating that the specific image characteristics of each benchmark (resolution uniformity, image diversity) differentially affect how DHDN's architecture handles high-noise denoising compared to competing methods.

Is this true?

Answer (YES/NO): YES